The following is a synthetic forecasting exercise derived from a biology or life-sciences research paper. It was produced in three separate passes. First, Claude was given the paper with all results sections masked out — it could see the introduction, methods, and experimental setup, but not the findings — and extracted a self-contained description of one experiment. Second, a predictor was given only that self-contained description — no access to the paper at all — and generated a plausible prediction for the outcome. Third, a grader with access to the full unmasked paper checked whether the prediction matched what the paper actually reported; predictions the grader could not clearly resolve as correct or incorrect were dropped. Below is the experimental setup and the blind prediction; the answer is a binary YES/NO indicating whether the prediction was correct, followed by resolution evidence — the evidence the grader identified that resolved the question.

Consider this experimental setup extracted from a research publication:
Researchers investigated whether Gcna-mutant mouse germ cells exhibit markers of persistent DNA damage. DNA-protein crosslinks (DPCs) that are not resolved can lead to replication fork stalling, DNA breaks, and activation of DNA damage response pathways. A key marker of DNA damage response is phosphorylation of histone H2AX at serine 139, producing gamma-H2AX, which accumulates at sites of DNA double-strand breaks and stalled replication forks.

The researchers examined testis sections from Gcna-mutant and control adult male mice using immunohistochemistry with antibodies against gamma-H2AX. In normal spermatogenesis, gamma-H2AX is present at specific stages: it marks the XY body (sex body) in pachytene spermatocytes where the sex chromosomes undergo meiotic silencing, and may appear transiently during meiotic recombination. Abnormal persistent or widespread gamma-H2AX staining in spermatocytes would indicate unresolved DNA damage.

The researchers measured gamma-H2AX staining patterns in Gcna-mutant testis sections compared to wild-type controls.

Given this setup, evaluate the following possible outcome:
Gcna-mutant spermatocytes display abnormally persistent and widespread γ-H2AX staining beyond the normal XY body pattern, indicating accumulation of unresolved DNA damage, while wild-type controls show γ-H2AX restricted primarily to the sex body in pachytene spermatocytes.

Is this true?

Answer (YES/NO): NO